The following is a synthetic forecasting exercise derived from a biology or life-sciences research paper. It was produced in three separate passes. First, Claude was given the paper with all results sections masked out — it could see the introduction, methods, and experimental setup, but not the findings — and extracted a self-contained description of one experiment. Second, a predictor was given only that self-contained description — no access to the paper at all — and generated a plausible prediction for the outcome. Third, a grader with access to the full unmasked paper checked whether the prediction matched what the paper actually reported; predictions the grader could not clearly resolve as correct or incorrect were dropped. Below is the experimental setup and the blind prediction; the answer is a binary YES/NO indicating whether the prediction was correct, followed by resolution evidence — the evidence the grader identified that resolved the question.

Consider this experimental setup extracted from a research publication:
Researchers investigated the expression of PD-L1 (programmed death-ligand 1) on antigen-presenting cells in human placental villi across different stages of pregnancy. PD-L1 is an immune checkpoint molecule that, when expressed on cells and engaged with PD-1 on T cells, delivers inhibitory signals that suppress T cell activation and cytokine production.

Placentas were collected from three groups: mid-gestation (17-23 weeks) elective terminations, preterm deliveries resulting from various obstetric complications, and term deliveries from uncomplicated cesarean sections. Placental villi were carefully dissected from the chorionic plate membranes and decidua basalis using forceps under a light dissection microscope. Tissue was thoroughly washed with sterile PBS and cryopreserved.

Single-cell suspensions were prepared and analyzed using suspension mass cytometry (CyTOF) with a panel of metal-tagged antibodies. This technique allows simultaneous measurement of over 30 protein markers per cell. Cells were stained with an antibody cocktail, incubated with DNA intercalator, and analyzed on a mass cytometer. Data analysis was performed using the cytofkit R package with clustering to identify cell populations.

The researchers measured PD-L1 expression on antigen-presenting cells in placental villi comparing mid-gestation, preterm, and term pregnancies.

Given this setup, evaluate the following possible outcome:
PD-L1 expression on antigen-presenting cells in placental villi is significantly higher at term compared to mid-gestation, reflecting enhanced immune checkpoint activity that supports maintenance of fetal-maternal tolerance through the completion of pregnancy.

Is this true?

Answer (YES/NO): NO